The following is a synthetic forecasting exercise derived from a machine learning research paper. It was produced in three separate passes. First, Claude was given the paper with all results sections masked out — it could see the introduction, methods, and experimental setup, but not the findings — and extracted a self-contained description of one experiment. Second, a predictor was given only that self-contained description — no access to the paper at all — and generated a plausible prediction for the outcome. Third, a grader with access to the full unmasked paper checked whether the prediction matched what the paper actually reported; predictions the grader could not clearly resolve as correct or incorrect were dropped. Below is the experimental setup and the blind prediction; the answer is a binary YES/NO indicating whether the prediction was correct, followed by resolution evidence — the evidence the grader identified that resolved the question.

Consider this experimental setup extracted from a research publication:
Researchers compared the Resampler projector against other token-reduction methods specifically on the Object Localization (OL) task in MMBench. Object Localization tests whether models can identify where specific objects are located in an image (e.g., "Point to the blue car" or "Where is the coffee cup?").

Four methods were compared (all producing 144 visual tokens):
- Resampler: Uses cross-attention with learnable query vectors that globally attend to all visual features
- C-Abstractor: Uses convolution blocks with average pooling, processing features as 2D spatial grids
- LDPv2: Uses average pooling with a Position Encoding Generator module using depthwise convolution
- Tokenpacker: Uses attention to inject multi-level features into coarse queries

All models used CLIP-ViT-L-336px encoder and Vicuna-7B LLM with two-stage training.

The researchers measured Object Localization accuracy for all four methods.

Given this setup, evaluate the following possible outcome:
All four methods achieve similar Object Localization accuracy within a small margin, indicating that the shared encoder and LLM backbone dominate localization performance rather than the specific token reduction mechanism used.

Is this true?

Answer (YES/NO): NO